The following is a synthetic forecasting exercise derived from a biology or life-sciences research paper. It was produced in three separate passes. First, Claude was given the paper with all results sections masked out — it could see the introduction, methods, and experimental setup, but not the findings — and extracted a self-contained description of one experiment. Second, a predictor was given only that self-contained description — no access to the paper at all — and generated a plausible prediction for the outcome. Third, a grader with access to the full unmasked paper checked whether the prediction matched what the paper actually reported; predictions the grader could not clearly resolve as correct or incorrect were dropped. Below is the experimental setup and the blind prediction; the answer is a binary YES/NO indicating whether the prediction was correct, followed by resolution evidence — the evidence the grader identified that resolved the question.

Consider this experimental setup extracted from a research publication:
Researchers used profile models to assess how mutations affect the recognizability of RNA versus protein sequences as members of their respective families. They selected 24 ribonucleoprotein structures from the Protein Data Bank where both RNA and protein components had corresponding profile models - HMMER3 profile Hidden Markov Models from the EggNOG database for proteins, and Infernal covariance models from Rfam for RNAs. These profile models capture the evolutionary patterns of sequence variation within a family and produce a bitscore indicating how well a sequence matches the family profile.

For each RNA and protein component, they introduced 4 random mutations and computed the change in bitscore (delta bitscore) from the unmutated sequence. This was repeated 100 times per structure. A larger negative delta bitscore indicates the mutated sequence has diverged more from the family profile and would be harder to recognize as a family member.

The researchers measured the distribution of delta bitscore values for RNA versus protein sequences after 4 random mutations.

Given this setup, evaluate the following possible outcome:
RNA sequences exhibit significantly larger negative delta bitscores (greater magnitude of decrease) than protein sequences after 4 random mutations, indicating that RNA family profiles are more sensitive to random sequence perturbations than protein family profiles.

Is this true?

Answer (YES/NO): NO